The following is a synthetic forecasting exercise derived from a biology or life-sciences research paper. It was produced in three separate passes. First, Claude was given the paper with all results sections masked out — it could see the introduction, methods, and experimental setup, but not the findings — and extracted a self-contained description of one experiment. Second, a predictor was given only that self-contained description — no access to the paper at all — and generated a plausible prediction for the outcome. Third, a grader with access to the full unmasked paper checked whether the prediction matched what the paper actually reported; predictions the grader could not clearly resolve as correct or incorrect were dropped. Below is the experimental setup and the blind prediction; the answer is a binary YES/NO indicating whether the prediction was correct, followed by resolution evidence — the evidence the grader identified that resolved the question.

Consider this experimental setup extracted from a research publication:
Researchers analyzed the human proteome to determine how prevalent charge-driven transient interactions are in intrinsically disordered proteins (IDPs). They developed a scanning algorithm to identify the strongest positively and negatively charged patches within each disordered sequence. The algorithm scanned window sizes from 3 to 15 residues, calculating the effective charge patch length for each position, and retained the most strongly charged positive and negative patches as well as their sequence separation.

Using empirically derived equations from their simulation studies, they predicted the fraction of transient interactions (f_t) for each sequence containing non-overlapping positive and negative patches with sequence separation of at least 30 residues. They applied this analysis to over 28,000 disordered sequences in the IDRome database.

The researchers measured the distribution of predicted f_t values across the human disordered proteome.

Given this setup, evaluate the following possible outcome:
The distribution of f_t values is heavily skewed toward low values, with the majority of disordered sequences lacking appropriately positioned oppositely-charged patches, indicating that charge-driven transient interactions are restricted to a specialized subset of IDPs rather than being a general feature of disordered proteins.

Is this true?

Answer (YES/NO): YES